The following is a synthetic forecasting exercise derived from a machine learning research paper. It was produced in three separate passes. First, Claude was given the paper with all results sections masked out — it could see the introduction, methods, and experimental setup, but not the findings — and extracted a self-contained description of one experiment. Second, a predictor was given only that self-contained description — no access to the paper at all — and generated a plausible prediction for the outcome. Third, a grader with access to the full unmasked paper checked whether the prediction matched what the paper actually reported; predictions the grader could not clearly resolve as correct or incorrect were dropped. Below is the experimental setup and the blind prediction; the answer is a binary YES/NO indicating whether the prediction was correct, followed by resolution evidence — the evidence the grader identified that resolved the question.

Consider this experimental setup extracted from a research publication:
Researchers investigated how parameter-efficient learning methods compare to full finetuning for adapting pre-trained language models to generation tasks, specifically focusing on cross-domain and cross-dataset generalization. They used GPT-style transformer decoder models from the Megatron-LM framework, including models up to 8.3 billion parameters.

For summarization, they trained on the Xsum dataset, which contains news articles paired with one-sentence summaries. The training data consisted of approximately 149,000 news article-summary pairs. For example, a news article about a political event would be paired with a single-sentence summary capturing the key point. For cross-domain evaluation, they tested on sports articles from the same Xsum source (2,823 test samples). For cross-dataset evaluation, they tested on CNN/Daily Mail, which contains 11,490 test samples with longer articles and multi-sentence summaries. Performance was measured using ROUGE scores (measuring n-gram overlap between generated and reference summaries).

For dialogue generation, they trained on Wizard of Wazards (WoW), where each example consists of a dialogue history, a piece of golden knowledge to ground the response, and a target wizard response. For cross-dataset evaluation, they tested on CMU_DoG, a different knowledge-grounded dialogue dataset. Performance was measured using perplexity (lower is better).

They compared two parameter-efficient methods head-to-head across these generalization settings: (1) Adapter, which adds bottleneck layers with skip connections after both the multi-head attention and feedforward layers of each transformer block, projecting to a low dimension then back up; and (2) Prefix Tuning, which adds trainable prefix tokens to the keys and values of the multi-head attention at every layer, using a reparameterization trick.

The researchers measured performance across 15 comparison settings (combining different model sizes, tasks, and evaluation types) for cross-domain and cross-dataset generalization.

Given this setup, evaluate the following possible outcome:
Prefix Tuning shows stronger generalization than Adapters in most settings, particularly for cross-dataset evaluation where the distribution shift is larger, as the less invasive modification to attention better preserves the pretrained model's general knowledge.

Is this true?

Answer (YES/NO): NO